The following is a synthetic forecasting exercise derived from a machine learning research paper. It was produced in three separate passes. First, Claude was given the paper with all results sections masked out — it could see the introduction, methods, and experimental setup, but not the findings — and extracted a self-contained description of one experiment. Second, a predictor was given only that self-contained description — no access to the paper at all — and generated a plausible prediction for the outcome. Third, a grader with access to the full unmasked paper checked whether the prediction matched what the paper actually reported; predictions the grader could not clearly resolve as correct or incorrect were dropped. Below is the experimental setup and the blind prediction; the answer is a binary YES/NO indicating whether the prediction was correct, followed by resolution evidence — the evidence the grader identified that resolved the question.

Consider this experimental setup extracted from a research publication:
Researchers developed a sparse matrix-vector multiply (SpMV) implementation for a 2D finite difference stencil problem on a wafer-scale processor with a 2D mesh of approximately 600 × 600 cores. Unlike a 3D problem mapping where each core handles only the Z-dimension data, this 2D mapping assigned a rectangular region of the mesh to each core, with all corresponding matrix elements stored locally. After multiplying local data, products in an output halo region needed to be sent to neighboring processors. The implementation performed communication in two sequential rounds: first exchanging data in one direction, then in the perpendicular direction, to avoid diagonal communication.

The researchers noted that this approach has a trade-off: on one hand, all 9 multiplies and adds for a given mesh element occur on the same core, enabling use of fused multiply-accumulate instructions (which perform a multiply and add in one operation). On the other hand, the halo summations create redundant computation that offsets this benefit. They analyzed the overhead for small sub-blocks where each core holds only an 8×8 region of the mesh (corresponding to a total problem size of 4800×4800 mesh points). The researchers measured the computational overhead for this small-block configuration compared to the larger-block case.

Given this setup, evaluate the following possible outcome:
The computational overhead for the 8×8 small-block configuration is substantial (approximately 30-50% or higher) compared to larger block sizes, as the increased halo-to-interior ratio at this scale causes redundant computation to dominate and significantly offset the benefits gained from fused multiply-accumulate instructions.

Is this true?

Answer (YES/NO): NO